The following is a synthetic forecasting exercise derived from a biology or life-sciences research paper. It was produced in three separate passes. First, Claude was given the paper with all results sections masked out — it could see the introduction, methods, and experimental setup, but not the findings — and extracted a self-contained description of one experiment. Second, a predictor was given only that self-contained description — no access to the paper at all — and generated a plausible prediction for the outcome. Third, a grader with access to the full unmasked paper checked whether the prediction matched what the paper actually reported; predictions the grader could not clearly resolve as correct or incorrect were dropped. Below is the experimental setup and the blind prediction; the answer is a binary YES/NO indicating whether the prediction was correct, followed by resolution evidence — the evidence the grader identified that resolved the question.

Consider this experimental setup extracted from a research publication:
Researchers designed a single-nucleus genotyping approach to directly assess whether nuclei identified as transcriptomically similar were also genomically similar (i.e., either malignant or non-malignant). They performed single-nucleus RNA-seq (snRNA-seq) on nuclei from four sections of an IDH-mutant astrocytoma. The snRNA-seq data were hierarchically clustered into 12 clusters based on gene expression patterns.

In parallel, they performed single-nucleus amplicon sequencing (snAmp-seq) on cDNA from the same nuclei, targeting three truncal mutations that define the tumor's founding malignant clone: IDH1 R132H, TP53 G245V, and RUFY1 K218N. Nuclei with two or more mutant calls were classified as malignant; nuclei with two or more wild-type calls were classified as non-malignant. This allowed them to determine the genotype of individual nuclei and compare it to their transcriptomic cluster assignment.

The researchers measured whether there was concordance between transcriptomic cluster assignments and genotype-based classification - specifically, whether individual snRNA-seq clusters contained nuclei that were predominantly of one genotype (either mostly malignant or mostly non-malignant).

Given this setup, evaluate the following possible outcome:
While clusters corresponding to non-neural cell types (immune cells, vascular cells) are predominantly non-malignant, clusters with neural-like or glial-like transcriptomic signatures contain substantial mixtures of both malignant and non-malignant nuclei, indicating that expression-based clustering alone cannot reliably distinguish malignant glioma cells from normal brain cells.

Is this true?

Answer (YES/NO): NO